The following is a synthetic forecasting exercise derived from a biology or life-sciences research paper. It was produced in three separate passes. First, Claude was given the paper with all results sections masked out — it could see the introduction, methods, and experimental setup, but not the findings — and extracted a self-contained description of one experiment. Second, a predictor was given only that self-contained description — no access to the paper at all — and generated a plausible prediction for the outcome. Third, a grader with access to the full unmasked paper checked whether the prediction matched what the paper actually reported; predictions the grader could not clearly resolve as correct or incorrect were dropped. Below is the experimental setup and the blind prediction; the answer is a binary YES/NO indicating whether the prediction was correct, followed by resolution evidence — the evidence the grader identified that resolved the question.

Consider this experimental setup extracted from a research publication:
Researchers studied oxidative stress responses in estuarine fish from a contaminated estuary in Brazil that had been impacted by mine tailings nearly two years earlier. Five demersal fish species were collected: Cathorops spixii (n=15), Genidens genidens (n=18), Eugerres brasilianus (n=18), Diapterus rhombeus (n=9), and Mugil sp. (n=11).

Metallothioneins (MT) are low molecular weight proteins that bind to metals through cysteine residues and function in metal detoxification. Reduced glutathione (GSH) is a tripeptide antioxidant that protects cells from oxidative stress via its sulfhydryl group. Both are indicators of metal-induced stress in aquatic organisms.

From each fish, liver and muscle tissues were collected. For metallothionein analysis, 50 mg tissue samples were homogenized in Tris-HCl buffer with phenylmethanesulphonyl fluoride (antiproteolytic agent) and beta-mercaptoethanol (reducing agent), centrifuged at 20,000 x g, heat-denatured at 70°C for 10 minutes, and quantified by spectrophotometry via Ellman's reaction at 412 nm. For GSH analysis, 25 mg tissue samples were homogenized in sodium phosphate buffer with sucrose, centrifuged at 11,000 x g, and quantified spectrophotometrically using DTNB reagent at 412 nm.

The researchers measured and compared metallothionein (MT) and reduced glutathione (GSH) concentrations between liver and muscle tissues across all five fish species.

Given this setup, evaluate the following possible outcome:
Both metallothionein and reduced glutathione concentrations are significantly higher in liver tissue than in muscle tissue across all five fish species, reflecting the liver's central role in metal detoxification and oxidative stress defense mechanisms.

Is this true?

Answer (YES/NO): NO